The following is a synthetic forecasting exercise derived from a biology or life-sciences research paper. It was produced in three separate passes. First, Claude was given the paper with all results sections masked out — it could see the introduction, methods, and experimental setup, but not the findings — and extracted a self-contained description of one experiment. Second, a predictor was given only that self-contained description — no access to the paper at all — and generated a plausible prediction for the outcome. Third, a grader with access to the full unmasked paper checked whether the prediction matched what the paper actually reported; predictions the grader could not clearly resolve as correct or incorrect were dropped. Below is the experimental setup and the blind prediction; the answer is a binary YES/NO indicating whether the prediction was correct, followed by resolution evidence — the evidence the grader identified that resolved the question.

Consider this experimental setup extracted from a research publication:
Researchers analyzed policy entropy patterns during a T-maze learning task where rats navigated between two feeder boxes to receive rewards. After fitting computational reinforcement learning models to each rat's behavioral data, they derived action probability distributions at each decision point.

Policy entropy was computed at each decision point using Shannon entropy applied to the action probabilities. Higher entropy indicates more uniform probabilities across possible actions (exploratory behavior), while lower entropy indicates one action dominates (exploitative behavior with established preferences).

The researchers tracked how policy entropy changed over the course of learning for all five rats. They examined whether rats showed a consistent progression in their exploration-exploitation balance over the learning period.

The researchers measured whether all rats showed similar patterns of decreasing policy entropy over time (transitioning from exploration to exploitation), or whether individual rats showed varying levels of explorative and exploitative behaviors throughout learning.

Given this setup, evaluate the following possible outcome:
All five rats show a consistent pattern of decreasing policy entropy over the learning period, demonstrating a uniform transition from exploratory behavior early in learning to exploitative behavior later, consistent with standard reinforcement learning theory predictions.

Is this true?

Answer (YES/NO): NO